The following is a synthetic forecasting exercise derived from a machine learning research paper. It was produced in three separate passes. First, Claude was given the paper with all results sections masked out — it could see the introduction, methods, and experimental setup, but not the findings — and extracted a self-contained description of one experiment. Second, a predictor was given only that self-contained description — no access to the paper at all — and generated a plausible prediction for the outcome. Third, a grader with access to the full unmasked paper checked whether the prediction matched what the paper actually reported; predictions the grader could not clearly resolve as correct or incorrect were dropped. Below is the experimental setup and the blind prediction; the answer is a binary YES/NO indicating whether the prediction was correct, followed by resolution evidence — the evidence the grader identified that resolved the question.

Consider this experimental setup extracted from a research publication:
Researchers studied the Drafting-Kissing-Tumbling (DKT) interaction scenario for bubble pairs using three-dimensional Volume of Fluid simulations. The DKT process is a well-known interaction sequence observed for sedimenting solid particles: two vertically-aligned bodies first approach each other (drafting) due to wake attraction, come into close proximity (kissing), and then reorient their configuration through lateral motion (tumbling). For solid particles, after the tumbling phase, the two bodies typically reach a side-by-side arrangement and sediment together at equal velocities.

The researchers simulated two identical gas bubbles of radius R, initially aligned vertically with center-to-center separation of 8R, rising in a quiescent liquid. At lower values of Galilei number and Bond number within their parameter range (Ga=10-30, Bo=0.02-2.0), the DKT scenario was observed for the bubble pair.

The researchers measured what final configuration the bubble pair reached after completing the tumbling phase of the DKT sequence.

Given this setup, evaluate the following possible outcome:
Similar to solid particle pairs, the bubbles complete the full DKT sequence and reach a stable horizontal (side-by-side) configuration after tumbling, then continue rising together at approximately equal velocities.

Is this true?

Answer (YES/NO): YES